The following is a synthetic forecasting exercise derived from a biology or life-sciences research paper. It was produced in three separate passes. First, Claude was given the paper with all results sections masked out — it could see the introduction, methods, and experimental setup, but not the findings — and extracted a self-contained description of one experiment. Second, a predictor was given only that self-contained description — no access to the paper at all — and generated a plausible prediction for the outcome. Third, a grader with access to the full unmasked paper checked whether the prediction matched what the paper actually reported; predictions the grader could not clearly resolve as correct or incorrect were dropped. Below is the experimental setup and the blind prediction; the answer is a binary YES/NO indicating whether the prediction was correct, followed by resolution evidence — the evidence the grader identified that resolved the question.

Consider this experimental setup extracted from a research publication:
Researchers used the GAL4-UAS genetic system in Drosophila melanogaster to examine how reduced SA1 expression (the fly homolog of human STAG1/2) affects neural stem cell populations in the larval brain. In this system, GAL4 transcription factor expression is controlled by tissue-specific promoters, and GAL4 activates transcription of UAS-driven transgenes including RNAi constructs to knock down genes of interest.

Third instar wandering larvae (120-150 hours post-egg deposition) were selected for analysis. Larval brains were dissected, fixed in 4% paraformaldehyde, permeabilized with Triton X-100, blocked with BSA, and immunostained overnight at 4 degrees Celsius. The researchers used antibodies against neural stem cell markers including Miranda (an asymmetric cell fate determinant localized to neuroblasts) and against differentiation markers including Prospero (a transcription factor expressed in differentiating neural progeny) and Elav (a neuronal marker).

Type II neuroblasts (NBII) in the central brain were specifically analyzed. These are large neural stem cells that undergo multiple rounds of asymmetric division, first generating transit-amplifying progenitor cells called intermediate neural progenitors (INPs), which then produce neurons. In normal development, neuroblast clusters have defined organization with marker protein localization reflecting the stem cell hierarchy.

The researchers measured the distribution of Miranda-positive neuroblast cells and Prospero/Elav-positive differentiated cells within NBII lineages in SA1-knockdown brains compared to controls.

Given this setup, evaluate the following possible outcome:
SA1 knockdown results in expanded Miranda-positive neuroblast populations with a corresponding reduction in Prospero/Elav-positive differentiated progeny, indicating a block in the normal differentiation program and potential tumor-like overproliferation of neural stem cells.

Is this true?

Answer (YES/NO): YES